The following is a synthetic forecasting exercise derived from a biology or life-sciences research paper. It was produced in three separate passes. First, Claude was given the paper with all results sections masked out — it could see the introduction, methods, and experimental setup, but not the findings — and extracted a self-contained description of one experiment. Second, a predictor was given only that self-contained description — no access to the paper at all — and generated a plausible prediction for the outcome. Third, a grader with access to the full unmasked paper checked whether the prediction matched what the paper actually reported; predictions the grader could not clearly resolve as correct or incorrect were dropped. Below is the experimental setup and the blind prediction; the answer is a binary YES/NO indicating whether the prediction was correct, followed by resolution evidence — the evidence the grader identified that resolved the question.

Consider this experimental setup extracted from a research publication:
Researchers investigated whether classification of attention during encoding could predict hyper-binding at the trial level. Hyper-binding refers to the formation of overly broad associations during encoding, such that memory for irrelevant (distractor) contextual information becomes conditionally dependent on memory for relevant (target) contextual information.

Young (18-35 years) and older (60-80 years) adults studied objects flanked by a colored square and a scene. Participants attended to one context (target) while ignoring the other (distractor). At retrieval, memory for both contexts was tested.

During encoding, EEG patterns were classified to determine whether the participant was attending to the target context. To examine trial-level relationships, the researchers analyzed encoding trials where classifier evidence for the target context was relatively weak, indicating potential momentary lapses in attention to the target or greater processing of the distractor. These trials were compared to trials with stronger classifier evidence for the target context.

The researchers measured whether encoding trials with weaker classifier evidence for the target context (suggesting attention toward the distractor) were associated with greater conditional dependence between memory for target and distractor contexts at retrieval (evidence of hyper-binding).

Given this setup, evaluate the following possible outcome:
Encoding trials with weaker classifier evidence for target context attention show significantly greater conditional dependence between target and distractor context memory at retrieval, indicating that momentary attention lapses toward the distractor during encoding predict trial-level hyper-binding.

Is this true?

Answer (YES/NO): NO